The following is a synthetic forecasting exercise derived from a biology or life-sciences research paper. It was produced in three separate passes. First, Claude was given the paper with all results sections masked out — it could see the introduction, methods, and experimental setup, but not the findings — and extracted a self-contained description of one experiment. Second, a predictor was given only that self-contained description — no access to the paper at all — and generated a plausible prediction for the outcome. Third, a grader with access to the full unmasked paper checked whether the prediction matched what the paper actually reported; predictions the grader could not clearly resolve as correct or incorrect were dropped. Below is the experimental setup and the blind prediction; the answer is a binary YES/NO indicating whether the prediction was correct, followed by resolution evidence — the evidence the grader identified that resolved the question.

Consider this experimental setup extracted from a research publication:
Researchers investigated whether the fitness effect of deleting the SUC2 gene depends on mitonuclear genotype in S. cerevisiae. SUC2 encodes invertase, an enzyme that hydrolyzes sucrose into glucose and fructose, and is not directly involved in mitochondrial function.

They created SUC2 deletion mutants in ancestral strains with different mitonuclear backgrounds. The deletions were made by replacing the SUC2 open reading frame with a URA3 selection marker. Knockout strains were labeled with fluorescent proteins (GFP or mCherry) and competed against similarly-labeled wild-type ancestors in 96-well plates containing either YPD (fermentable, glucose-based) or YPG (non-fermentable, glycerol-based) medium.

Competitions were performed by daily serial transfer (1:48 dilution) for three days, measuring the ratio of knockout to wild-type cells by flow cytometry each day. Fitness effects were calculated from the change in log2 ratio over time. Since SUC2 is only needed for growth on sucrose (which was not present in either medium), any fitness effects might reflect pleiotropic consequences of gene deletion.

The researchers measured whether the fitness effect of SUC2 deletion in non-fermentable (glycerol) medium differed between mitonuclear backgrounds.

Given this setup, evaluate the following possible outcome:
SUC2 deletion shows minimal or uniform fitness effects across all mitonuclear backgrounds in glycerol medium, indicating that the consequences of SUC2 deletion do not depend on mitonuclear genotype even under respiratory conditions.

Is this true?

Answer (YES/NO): NO